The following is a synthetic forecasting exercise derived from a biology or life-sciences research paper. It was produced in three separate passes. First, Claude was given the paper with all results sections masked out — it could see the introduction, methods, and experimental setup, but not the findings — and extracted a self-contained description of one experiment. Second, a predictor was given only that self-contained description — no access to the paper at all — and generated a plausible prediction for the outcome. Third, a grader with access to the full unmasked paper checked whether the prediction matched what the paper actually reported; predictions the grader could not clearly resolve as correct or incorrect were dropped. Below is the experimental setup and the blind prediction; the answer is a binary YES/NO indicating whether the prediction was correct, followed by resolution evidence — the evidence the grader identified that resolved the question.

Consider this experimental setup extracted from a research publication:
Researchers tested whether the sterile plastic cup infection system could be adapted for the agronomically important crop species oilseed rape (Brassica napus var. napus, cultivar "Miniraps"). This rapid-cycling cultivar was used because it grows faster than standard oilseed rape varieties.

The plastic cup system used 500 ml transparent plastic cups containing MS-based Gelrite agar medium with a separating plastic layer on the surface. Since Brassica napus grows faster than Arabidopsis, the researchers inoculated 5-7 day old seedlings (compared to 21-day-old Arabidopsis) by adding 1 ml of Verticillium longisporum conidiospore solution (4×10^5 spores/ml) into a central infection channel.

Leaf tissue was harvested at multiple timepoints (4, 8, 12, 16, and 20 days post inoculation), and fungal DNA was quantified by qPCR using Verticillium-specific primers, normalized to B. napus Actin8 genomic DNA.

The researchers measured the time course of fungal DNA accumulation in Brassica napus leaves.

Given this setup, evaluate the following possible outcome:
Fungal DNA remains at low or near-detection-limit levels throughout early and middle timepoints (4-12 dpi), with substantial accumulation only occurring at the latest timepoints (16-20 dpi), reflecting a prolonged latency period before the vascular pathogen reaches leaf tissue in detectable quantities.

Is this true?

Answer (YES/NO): NO